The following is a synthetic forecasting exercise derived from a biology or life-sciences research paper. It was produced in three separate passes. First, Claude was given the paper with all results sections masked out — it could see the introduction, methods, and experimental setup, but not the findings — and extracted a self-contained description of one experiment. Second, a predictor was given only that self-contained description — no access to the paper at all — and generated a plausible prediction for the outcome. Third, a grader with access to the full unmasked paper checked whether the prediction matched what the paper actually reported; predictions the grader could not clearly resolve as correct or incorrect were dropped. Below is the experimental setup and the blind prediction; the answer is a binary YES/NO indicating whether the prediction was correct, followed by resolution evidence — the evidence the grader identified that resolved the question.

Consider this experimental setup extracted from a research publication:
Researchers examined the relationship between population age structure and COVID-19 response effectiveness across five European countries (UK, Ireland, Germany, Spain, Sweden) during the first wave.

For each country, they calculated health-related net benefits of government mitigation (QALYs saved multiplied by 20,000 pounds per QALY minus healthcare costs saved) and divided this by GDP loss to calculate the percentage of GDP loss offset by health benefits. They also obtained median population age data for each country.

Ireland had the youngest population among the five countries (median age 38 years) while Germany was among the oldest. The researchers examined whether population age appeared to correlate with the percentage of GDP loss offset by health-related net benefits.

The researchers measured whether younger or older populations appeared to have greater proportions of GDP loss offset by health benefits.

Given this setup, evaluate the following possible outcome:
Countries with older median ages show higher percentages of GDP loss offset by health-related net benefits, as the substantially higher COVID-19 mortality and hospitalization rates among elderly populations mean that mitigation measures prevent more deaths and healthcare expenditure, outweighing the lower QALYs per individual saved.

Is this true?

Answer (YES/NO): YES